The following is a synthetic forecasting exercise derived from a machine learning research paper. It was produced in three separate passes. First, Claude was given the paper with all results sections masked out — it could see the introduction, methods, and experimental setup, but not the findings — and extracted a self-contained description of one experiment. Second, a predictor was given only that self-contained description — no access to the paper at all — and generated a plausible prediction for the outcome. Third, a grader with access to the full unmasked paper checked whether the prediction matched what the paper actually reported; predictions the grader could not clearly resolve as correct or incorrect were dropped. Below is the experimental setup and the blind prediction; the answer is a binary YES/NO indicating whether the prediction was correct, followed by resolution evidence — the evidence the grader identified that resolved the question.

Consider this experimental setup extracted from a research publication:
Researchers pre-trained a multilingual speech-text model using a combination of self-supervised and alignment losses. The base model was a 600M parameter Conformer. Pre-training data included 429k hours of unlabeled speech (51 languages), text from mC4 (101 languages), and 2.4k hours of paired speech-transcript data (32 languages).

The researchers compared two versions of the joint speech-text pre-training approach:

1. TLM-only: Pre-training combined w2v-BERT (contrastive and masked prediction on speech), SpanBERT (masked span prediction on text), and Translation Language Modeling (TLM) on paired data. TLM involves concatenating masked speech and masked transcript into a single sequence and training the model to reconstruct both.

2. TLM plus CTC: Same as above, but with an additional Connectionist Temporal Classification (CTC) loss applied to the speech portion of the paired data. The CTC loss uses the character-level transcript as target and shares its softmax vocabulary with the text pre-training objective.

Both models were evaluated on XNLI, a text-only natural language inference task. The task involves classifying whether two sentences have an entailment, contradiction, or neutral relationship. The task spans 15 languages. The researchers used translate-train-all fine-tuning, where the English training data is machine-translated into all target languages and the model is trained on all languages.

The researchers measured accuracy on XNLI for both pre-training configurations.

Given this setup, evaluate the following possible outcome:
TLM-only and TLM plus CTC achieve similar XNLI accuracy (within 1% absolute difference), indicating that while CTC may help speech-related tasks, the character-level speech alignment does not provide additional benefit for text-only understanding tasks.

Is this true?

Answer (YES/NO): NO